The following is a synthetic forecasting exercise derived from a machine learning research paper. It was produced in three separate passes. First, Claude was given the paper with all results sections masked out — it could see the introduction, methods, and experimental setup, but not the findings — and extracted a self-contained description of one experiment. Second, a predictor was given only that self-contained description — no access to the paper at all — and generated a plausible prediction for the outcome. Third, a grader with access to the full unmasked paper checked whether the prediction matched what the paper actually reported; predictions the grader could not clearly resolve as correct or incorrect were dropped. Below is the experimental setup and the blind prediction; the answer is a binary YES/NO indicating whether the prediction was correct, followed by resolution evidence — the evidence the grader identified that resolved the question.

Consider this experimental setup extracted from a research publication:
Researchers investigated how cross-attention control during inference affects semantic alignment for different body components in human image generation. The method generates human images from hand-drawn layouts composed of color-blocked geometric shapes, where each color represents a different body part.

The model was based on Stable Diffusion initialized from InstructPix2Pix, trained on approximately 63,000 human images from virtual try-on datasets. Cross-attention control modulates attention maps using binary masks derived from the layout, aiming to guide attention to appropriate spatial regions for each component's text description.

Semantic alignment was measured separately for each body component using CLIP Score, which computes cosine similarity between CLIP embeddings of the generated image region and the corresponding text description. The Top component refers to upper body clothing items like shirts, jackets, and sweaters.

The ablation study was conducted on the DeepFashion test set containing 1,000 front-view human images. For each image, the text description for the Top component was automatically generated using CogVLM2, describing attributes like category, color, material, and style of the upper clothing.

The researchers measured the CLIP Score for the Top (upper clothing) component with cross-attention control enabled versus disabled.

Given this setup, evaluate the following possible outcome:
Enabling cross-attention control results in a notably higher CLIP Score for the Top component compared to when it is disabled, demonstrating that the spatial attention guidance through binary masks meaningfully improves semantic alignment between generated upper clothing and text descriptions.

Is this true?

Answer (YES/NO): NO